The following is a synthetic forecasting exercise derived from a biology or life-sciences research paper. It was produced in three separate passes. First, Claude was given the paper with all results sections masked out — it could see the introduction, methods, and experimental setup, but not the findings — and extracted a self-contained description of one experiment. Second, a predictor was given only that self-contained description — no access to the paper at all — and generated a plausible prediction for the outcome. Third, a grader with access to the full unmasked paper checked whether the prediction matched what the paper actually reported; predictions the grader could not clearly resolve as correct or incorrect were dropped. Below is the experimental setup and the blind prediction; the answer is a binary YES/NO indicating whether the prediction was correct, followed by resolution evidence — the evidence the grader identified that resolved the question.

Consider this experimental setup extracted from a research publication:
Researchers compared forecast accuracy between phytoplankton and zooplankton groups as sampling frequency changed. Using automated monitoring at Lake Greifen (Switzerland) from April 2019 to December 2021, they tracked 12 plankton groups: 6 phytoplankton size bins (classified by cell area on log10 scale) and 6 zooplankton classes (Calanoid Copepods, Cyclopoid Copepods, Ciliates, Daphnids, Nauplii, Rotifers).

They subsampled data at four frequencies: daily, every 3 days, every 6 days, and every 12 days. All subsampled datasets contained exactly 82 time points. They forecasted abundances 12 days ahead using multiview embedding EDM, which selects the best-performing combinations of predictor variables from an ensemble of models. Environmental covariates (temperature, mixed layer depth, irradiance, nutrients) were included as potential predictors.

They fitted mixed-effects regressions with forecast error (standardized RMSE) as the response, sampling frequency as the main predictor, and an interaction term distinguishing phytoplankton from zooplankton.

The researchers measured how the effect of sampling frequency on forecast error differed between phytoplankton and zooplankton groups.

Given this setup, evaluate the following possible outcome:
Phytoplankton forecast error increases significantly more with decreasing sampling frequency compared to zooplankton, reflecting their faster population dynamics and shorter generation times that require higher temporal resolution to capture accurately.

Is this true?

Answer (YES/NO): NO